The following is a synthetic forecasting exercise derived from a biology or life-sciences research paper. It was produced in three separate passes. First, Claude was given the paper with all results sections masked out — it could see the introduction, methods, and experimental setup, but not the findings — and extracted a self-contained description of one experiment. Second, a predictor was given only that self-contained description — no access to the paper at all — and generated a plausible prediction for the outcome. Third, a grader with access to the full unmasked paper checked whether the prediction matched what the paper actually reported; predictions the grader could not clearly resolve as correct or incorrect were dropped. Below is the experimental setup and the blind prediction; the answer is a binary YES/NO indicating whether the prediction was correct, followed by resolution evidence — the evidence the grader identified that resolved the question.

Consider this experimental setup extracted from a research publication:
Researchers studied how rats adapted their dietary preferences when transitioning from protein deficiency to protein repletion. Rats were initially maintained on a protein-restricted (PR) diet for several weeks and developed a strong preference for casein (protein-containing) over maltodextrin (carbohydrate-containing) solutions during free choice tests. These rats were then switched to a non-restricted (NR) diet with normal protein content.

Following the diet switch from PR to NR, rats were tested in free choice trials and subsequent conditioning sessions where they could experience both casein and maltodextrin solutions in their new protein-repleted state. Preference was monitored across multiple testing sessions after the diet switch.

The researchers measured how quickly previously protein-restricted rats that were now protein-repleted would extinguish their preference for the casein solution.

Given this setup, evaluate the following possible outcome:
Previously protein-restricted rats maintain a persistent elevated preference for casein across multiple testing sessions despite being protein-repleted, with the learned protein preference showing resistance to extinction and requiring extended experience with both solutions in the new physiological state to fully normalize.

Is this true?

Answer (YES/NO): YES